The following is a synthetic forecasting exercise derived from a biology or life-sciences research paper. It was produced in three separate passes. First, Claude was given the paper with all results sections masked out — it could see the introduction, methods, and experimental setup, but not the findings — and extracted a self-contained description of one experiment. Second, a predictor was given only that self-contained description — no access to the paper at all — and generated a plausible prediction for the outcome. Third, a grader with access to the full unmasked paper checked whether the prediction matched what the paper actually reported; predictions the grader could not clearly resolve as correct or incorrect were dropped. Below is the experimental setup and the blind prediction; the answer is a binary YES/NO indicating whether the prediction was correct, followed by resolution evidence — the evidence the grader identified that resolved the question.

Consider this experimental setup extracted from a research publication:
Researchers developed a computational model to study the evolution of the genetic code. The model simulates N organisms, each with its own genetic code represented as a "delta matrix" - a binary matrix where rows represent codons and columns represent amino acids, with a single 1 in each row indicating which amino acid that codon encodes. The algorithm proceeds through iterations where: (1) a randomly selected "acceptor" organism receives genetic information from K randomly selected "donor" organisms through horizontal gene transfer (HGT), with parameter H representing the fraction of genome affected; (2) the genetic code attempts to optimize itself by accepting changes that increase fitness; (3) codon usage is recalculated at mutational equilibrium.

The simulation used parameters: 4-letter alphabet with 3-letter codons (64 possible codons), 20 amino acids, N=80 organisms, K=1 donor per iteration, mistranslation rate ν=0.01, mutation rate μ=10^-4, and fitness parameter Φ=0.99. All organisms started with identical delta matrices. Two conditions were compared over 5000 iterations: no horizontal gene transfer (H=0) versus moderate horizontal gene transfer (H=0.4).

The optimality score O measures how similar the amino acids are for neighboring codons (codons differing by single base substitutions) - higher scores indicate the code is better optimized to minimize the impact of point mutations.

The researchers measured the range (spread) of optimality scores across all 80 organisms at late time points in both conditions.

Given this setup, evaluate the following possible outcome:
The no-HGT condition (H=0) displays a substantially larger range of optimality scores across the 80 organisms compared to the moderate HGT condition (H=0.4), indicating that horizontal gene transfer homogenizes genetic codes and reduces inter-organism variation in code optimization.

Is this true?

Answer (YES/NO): YES